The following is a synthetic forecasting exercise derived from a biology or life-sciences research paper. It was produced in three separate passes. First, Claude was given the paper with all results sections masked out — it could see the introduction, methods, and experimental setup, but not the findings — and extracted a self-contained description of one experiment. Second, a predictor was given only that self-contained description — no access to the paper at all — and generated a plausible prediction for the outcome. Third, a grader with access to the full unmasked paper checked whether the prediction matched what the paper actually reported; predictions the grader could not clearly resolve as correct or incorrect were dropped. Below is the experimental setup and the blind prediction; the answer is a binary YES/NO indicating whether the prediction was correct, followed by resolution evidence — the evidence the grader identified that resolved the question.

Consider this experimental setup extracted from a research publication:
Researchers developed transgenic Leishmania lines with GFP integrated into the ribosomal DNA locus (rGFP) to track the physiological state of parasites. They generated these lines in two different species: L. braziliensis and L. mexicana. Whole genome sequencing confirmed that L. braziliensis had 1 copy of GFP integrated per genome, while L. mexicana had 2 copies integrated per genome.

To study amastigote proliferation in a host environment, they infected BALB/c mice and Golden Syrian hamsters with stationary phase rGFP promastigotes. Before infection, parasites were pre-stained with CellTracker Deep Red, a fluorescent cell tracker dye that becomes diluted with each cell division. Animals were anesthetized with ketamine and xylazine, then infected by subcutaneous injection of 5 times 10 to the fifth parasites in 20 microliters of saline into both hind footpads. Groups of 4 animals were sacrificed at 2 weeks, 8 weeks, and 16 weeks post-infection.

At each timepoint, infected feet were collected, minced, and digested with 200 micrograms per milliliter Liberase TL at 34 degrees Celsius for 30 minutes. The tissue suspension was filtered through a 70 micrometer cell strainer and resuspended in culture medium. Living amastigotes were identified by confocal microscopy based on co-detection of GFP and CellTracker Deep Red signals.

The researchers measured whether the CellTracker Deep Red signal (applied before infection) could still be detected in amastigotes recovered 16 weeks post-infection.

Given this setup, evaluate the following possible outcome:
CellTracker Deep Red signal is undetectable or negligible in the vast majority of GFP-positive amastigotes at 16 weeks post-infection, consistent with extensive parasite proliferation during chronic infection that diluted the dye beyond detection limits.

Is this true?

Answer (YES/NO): NO